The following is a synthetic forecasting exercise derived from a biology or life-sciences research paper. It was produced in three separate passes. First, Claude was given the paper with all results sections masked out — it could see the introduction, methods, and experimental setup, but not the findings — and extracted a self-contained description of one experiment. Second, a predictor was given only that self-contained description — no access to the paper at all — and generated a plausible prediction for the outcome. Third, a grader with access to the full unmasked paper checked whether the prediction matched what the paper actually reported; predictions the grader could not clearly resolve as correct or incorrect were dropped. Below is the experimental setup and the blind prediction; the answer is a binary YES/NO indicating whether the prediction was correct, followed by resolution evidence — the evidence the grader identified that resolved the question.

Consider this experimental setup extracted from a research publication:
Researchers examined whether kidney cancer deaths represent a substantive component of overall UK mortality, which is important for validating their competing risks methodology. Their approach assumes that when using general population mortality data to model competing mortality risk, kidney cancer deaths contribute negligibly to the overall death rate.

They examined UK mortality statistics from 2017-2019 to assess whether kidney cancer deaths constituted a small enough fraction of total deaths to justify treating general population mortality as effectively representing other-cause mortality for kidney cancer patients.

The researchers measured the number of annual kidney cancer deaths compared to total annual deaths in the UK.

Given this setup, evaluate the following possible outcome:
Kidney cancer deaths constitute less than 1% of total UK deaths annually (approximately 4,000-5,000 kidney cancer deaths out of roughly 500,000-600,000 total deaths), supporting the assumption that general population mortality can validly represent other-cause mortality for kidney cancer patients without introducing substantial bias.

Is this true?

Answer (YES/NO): NO